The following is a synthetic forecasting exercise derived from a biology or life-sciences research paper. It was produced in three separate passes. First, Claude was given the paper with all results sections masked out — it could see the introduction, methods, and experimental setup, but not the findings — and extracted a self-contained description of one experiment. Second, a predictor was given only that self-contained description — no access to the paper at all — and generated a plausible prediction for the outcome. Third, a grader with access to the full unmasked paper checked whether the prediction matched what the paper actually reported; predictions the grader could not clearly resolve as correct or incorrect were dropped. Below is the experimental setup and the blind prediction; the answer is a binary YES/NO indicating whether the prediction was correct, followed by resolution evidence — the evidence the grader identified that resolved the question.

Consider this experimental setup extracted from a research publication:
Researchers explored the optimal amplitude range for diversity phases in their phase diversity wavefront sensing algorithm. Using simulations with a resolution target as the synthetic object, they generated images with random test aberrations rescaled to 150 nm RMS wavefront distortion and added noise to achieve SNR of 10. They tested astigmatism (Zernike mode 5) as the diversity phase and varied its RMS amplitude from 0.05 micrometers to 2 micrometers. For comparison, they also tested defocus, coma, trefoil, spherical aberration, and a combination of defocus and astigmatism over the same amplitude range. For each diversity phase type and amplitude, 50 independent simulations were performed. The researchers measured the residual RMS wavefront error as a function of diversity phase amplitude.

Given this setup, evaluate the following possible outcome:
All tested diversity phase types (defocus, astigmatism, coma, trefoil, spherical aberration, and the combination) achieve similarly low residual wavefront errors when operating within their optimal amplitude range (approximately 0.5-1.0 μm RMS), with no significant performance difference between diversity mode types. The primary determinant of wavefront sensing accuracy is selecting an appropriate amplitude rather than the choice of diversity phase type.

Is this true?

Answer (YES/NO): NO